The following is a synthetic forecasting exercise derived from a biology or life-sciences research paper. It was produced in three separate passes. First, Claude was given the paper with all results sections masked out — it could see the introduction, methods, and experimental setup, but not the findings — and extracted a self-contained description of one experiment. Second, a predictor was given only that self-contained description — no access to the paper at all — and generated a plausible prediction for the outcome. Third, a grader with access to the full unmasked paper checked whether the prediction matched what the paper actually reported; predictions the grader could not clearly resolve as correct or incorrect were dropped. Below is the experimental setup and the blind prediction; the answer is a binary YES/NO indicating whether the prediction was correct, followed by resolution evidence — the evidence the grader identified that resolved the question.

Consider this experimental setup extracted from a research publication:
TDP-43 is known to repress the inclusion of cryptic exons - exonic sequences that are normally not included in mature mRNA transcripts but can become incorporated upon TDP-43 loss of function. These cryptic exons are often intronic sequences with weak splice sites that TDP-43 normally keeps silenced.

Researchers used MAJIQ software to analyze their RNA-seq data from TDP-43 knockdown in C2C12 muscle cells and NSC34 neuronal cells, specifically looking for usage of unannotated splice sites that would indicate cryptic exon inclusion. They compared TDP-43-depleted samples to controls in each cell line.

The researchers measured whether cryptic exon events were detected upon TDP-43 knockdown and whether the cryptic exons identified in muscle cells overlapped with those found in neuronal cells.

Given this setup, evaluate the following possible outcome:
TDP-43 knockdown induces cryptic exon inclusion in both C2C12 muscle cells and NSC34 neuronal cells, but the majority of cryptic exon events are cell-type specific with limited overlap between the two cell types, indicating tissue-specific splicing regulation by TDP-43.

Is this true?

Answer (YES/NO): YES